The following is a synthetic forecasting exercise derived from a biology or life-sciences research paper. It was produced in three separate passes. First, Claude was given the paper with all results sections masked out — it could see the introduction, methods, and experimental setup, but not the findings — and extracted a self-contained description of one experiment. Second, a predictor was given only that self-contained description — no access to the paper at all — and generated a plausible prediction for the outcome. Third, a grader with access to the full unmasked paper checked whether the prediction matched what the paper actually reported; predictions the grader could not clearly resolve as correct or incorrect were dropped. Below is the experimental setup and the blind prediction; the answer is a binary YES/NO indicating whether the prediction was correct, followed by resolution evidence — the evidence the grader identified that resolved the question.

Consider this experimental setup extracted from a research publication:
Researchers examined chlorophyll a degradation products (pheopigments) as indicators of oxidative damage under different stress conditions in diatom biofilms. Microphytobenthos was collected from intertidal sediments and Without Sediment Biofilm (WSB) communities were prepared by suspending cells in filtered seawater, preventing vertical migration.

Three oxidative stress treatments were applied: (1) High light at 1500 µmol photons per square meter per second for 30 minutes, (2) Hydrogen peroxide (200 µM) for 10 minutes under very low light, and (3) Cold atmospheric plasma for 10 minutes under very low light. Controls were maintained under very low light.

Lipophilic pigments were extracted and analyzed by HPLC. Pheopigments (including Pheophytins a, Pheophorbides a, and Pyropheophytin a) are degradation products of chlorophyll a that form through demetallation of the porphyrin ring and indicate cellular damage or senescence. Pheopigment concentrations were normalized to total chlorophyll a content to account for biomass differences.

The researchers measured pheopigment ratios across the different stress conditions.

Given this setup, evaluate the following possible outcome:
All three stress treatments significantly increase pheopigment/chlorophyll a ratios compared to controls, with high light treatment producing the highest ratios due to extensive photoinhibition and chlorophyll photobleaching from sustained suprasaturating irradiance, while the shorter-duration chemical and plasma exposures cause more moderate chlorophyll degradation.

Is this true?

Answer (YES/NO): NO